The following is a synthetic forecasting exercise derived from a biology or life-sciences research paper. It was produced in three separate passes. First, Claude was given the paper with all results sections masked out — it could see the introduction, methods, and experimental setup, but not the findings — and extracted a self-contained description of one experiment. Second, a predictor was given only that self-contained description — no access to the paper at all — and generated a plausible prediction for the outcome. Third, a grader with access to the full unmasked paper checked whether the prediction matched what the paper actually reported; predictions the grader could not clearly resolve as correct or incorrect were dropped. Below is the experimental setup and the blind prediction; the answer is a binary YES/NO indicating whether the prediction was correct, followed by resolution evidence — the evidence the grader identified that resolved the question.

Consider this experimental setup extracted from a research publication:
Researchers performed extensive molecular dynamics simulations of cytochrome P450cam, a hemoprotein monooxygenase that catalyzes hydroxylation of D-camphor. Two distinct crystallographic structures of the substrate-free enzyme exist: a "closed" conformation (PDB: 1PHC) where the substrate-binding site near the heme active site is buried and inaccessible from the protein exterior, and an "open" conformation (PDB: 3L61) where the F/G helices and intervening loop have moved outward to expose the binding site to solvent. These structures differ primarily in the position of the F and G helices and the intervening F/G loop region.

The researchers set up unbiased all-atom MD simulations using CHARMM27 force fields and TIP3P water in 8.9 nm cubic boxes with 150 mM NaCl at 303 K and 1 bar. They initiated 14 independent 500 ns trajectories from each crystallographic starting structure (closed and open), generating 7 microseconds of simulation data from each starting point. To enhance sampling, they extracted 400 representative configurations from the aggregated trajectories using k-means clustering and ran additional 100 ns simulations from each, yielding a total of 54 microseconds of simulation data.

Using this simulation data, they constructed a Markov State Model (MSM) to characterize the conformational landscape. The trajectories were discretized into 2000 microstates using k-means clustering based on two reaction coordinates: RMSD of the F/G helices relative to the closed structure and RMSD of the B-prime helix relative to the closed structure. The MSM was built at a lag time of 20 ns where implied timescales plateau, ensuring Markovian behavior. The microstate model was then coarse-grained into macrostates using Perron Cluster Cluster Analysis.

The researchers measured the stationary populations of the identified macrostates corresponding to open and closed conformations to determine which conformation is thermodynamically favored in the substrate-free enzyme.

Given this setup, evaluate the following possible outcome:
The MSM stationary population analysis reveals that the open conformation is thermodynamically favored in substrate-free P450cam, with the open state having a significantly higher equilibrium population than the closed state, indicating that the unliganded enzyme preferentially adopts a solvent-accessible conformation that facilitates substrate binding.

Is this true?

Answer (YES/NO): NO